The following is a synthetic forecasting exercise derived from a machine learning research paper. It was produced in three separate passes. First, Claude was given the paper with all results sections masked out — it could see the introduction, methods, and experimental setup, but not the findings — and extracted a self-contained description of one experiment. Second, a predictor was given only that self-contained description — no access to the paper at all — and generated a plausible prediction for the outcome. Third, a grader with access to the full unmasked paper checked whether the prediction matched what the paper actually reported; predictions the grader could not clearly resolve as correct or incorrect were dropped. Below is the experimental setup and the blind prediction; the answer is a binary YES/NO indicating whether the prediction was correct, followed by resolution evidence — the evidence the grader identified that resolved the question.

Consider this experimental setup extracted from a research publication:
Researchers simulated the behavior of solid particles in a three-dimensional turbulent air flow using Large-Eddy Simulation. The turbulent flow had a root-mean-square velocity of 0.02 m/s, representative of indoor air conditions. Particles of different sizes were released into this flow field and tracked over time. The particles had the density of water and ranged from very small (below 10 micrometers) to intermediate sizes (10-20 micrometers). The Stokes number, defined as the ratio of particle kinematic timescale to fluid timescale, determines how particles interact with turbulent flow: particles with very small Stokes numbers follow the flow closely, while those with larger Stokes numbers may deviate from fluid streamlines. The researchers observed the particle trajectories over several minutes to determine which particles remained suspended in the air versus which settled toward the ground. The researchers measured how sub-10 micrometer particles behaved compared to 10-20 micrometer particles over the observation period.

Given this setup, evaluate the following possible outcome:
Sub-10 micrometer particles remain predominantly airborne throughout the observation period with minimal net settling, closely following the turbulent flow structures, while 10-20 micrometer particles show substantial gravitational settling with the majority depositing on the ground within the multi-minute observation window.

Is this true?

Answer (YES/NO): NO